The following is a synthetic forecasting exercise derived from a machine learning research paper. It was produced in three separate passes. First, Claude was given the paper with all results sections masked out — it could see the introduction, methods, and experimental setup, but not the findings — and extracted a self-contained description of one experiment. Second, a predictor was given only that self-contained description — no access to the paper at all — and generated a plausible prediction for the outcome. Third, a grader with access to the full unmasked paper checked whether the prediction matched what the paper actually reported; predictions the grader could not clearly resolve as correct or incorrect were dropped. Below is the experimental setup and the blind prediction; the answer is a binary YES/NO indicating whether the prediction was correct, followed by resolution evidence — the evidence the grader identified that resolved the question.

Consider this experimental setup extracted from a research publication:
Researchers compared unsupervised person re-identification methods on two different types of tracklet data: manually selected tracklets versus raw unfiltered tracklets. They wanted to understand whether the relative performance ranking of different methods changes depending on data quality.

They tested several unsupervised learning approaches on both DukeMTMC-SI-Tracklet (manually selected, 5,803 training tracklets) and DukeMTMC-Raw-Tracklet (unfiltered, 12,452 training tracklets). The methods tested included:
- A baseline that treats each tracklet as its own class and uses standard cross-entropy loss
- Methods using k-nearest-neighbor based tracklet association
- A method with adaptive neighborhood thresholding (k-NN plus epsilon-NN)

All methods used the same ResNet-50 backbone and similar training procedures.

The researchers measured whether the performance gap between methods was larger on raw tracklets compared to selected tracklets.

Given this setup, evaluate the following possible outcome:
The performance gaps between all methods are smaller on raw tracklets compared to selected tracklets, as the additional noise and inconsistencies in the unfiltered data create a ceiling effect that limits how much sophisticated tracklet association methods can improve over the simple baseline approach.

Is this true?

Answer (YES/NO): NO